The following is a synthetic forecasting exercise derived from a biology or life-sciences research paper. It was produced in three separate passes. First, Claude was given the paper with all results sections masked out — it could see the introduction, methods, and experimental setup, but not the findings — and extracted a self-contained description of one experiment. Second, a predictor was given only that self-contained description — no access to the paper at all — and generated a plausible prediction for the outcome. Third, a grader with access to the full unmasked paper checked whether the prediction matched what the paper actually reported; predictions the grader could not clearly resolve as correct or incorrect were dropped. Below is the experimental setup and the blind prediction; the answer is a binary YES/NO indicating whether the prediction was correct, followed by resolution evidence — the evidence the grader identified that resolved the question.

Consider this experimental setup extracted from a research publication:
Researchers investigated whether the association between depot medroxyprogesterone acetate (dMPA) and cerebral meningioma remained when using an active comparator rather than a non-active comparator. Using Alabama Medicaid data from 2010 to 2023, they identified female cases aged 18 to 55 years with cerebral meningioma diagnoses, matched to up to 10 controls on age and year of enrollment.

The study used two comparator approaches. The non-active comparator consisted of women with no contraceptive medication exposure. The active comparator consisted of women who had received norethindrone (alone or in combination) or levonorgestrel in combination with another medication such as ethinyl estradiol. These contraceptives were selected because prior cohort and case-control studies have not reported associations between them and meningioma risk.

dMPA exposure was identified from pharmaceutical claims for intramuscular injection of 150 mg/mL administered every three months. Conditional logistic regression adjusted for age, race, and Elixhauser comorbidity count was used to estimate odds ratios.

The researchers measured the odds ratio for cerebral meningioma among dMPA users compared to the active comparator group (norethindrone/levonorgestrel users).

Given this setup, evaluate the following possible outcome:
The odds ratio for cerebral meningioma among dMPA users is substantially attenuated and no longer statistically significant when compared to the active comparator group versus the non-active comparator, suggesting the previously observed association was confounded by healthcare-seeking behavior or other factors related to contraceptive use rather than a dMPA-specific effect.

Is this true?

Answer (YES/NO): NO